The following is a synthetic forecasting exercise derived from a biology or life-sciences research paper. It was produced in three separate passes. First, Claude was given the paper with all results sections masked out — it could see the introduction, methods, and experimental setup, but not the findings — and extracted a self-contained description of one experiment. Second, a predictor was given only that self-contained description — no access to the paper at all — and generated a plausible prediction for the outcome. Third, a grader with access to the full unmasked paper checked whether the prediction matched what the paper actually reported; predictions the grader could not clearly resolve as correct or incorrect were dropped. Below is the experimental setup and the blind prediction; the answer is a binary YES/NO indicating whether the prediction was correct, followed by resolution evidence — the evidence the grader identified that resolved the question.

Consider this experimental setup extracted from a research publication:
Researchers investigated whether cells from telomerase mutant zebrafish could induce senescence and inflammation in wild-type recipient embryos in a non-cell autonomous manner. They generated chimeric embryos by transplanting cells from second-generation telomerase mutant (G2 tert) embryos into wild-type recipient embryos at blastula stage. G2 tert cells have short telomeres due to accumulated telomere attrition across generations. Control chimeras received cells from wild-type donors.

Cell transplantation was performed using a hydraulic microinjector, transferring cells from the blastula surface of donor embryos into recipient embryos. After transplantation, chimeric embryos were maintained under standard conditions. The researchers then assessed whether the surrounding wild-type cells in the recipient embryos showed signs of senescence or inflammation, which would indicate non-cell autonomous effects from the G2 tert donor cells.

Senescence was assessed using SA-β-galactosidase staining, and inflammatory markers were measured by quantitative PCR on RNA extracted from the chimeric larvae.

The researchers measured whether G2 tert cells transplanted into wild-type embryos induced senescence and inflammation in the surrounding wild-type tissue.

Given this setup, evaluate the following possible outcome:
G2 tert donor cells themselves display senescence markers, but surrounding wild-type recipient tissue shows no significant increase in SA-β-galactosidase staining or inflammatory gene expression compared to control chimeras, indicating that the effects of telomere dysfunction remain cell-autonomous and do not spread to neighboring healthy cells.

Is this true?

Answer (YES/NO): NO